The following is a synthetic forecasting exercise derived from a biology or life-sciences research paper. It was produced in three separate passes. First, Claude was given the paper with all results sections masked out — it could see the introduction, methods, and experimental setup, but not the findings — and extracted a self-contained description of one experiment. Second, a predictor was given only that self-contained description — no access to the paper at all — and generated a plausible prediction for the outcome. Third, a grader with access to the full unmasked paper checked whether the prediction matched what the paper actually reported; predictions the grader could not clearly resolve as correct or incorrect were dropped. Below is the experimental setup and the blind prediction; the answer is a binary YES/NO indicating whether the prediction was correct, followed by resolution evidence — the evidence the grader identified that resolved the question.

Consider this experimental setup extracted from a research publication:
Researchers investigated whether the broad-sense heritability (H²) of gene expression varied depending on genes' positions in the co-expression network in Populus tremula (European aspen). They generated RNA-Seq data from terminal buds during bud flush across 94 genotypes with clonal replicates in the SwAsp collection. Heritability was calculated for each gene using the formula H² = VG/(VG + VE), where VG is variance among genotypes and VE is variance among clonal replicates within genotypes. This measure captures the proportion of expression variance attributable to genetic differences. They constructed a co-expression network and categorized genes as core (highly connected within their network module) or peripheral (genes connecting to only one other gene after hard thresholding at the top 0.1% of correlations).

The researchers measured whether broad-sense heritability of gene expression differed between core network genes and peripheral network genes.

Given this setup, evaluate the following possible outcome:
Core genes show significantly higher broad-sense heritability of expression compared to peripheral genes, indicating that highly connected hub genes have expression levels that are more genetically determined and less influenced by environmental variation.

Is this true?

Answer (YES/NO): NO